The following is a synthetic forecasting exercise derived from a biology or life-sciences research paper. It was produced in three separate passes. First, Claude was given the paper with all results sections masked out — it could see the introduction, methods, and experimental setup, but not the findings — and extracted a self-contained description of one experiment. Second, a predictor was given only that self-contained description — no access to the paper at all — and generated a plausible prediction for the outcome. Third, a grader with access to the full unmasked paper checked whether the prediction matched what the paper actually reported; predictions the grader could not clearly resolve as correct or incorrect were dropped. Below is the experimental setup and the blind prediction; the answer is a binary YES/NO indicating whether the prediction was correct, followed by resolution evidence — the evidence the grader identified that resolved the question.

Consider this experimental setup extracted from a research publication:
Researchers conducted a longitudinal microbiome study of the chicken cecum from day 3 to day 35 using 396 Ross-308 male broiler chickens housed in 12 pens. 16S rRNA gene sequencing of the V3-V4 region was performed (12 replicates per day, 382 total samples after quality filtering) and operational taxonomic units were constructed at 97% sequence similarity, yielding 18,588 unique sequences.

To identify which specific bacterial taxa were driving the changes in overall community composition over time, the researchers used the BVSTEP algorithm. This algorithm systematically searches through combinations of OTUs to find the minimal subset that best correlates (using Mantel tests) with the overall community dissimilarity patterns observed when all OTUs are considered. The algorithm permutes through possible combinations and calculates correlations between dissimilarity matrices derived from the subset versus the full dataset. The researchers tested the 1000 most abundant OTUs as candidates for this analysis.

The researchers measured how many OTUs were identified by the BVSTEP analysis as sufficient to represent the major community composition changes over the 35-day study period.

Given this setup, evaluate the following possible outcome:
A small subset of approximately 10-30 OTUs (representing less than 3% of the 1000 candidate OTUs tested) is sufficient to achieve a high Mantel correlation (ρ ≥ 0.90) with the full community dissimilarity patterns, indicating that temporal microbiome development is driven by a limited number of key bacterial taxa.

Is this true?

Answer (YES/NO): YES